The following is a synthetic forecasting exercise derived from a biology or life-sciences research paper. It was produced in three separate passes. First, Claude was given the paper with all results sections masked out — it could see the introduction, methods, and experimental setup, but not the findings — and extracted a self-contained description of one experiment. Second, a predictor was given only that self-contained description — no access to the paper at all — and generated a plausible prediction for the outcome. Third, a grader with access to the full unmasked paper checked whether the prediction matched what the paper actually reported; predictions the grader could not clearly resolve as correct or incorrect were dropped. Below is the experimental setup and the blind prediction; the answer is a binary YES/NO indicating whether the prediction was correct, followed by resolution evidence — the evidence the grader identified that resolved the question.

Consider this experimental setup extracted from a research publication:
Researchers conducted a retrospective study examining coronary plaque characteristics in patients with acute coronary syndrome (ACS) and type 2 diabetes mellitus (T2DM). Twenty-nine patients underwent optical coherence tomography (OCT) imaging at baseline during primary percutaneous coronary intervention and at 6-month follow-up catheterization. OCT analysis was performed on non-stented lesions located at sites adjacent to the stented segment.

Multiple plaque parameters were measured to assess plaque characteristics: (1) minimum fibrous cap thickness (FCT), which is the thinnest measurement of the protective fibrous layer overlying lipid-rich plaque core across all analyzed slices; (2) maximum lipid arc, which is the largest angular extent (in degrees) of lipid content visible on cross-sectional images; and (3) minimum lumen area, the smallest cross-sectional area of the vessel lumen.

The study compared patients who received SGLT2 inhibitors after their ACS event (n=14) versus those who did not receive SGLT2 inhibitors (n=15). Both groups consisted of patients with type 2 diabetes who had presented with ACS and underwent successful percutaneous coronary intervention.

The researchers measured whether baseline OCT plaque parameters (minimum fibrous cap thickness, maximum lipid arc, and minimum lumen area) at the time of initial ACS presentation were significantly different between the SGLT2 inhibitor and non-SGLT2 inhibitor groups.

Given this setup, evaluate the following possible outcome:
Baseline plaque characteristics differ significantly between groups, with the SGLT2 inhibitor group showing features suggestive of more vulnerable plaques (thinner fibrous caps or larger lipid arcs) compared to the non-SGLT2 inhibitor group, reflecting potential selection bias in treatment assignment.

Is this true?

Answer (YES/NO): NO